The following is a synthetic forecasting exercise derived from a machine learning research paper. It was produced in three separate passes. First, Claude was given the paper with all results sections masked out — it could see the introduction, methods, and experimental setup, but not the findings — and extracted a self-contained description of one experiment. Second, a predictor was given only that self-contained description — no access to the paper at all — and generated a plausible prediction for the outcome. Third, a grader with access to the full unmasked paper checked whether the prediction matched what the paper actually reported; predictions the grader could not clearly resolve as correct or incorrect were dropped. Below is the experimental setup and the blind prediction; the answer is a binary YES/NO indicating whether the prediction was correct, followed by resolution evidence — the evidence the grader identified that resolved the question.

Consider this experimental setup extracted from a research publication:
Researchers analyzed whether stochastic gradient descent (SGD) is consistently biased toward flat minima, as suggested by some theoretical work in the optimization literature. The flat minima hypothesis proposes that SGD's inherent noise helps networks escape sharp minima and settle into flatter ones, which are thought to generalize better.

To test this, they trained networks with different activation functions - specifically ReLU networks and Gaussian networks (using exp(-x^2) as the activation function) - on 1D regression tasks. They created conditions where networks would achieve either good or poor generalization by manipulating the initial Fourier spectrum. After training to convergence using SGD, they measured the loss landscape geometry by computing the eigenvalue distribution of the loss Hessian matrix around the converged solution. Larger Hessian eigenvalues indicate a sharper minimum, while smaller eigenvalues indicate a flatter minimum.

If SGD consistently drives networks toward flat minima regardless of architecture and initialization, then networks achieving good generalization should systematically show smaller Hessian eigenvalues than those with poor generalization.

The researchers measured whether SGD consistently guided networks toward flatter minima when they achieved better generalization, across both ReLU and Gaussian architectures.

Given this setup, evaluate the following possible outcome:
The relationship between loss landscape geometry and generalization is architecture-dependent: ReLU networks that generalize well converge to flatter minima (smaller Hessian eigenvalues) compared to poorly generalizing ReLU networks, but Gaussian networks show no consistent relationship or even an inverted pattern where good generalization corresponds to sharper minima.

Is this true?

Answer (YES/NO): YES